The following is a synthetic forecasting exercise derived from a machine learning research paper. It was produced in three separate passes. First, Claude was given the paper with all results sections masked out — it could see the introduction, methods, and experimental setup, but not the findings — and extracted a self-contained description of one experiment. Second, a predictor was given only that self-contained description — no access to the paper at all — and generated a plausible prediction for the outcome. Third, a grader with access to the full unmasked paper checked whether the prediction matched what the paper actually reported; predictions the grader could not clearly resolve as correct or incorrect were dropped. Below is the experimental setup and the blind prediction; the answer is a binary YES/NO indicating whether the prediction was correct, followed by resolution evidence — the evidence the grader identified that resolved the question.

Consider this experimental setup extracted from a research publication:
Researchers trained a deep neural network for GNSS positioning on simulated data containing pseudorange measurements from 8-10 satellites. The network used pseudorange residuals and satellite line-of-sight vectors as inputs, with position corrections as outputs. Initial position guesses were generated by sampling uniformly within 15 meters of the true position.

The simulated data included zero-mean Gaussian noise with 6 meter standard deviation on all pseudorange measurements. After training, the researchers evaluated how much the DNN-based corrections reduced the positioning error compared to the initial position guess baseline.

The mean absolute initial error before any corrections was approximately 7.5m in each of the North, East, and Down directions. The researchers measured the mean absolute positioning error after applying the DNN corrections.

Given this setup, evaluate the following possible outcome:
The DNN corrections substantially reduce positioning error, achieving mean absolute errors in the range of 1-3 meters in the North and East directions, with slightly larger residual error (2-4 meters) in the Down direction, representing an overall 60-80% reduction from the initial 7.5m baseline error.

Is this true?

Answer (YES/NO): NO